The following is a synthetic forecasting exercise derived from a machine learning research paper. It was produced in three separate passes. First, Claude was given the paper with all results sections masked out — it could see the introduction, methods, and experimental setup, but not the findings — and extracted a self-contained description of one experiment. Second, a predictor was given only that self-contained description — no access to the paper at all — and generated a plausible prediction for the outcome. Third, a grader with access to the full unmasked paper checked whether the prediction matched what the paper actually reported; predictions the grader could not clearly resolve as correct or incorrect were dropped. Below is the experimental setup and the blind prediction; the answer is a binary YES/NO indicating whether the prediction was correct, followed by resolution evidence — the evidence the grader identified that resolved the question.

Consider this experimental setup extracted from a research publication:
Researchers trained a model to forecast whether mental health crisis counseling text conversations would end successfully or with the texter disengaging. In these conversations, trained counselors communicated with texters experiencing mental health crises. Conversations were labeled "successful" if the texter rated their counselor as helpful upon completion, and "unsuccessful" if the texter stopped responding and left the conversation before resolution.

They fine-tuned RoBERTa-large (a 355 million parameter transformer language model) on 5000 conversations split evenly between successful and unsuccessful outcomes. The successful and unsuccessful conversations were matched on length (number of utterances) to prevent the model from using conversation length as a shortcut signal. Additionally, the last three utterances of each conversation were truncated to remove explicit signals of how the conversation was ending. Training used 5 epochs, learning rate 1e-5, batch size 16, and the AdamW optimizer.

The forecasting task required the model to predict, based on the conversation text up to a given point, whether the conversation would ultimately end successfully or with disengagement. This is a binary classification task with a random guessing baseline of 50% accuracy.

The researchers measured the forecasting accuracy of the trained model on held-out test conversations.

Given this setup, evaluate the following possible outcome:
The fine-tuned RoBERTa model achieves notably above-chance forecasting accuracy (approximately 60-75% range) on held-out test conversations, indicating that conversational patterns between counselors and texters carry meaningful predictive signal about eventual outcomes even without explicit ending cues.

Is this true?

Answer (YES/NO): YES